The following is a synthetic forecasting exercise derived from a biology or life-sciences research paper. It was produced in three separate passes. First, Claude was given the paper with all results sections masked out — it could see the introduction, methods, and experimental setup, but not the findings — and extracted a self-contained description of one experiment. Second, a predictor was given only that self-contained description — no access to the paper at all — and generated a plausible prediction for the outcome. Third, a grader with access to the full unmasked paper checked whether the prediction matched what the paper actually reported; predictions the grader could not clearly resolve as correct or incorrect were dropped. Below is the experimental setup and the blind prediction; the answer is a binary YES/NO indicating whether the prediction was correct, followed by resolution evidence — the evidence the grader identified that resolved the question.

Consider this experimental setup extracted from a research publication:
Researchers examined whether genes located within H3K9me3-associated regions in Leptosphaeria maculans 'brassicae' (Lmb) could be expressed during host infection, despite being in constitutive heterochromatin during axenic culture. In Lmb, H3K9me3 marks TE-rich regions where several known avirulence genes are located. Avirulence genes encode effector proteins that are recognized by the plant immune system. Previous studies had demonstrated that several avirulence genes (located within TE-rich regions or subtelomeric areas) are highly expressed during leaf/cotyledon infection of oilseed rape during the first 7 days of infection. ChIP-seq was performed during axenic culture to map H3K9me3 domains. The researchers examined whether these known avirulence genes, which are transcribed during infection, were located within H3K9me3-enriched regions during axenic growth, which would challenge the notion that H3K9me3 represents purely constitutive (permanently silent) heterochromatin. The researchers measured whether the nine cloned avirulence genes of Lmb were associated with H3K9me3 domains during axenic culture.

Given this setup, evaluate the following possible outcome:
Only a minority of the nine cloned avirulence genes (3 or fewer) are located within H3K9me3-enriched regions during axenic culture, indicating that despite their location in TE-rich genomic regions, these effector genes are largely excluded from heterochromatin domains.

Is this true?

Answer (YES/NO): NO